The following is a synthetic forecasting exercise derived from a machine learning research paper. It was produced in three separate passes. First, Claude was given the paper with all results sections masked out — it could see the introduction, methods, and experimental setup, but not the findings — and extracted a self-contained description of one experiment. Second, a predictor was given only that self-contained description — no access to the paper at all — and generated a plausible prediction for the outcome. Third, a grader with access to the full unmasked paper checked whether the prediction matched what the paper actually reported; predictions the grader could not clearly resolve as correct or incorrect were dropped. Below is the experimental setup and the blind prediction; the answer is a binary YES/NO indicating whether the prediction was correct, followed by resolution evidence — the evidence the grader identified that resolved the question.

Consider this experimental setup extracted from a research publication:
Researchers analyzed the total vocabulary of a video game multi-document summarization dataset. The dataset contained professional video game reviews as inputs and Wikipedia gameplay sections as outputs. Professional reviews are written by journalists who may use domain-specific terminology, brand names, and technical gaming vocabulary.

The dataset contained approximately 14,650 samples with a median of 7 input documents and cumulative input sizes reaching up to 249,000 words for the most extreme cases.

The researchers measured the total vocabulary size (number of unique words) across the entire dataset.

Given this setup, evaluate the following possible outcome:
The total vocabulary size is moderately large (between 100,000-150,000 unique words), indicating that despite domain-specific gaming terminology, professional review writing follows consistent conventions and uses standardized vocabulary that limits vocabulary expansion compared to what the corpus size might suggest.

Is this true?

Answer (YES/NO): NO